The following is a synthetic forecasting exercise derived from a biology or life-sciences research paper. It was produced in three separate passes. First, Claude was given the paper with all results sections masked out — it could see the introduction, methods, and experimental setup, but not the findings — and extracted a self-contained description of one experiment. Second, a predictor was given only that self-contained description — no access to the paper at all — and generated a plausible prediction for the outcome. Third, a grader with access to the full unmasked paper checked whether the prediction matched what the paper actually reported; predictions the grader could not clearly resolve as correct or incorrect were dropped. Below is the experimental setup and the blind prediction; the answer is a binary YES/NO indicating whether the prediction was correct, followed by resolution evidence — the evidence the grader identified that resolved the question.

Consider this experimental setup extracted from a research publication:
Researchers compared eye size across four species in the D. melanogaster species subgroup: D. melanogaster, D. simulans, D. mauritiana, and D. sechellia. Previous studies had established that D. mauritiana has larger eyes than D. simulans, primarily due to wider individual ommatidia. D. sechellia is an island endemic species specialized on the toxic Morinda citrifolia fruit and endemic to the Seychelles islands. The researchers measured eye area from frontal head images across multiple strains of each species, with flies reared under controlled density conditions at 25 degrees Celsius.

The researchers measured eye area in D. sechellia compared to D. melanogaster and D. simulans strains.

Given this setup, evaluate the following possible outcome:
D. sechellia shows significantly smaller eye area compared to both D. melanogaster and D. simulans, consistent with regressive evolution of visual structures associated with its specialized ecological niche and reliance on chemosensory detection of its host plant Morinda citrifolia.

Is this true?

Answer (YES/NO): NO